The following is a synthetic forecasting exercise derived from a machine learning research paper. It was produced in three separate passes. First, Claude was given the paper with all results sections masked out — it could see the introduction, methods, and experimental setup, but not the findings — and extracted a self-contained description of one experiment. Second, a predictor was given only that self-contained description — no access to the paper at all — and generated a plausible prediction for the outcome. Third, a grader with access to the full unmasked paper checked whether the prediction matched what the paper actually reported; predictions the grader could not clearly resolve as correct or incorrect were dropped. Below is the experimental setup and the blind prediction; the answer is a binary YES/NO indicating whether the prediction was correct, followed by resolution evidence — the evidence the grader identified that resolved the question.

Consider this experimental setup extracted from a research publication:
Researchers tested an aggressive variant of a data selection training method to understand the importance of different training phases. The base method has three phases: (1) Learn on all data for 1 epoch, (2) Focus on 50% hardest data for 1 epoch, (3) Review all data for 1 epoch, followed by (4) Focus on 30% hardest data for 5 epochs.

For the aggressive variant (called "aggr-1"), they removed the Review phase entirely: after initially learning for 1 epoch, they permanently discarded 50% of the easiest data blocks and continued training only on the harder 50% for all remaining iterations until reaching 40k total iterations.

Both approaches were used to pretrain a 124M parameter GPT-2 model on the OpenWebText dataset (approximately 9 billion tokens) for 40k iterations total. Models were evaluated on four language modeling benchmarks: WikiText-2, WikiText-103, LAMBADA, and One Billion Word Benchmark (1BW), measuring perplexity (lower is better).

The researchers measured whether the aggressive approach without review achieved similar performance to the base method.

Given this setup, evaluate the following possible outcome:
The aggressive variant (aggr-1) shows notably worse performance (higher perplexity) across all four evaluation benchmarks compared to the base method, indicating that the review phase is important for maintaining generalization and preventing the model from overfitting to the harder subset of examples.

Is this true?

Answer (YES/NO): YES